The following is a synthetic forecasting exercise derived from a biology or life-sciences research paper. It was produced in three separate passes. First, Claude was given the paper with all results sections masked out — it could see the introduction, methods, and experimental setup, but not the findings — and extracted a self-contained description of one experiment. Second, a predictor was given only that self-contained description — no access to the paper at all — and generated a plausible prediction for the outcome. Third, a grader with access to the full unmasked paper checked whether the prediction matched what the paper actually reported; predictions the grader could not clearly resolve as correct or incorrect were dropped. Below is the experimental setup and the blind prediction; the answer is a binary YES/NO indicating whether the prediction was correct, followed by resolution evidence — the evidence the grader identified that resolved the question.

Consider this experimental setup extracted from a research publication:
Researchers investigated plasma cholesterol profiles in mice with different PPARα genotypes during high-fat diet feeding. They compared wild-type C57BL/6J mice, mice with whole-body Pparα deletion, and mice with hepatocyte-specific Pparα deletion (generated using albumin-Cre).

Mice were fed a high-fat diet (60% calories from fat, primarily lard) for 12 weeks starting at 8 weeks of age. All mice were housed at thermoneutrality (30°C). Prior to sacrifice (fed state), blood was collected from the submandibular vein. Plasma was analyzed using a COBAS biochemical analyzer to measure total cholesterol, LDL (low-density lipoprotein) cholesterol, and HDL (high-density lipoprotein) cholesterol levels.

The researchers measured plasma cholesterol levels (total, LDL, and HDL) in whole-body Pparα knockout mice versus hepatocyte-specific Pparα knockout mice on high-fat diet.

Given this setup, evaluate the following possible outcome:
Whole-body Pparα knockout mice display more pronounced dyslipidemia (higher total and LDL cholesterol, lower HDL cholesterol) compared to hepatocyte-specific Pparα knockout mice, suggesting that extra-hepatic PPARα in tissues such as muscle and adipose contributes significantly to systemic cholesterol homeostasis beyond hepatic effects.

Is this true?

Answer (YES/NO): NO